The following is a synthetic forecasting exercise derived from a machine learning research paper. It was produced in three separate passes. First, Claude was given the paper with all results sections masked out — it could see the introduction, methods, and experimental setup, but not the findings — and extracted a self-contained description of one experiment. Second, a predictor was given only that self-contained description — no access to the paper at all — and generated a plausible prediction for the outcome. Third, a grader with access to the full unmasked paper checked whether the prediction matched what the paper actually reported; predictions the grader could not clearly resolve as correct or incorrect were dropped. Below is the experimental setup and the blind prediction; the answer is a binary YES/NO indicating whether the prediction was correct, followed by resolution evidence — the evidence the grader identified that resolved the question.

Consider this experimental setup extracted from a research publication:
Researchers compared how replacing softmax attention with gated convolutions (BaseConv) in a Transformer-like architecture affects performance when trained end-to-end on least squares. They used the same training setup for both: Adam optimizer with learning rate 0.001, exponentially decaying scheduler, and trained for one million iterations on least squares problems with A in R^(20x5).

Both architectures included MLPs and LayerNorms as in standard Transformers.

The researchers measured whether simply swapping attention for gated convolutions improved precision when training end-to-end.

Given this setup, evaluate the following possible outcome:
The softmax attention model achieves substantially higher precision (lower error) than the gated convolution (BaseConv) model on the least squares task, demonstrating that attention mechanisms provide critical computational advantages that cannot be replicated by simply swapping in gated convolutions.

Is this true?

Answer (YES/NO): NO